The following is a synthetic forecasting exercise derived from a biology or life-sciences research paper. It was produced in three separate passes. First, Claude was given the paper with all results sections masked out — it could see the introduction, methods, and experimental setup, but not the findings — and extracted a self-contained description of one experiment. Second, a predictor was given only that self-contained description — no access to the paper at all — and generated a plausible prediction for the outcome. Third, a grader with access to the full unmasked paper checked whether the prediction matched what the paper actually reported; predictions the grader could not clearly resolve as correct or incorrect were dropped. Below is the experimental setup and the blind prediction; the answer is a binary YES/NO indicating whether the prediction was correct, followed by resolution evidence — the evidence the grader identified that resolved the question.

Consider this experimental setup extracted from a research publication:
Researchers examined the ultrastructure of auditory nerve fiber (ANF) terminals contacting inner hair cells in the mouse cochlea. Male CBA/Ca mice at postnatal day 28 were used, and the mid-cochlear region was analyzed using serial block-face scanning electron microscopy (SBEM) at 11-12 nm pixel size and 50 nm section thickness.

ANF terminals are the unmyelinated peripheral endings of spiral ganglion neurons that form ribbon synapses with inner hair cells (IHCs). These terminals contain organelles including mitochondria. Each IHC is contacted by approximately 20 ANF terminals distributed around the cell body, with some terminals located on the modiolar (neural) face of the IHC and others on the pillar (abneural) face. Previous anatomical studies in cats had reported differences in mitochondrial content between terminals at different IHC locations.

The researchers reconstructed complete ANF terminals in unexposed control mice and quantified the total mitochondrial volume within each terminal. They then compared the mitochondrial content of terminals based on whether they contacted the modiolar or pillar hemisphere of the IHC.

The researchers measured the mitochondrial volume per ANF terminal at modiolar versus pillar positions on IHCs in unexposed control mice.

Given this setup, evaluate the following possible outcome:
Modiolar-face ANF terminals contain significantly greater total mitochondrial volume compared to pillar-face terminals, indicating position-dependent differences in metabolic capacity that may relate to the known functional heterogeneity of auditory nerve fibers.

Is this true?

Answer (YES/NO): NO